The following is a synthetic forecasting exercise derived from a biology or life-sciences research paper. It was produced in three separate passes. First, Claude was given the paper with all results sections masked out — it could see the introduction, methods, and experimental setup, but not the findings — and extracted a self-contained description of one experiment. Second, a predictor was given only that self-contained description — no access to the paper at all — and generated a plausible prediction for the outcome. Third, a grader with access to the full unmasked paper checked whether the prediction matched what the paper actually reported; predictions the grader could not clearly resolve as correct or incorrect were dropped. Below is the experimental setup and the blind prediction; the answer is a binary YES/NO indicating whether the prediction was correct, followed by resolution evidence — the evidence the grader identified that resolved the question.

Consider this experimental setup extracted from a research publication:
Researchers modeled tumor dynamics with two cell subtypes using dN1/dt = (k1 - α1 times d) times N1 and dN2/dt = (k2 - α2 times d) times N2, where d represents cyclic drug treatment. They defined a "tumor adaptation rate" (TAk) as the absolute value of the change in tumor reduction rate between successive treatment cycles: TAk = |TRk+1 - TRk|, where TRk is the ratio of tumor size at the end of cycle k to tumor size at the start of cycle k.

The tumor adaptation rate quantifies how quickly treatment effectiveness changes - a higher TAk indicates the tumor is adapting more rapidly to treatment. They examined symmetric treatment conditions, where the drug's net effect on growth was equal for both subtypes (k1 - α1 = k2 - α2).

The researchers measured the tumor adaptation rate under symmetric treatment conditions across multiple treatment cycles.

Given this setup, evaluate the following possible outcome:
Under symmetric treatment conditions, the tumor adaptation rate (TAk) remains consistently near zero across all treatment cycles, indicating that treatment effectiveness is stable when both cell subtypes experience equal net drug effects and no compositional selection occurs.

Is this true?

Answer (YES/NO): YES